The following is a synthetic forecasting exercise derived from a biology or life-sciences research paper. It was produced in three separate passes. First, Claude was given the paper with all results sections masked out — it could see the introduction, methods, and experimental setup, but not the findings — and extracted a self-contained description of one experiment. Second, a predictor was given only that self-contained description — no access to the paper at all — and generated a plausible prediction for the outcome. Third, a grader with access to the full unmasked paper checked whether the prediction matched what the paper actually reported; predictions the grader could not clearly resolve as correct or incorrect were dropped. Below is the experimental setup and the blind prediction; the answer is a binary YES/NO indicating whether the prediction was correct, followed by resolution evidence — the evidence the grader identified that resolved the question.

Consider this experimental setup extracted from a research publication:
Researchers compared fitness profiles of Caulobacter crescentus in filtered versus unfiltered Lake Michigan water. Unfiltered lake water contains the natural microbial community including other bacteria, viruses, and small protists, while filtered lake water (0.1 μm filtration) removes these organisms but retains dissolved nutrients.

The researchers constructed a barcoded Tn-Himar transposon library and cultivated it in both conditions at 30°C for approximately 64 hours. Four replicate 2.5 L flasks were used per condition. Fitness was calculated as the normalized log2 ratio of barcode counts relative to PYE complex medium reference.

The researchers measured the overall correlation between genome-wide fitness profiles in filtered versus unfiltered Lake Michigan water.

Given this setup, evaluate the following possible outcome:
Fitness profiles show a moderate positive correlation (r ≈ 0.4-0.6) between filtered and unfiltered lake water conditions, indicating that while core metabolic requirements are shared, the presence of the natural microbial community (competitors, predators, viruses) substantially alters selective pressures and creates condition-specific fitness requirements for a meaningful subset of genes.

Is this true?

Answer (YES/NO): NO